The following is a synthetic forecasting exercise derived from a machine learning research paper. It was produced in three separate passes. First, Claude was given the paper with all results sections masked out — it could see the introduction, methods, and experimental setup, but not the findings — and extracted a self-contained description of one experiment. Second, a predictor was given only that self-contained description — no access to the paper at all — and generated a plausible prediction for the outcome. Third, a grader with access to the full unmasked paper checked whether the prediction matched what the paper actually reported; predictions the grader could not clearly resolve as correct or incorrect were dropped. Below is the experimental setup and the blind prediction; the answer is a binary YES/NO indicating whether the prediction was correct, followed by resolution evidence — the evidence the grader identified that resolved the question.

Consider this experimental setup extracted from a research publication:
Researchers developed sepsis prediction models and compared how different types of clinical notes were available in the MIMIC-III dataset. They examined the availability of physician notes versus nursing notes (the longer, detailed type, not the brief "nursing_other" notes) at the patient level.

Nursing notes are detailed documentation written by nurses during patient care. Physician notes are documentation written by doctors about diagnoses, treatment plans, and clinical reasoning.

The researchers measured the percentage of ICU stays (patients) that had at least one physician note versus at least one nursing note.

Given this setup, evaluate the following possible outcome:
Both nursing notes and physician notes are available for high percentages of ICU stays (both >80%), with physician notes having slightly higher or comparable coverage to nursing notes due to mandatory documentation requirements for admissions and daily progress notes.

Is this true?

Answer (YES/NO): NO